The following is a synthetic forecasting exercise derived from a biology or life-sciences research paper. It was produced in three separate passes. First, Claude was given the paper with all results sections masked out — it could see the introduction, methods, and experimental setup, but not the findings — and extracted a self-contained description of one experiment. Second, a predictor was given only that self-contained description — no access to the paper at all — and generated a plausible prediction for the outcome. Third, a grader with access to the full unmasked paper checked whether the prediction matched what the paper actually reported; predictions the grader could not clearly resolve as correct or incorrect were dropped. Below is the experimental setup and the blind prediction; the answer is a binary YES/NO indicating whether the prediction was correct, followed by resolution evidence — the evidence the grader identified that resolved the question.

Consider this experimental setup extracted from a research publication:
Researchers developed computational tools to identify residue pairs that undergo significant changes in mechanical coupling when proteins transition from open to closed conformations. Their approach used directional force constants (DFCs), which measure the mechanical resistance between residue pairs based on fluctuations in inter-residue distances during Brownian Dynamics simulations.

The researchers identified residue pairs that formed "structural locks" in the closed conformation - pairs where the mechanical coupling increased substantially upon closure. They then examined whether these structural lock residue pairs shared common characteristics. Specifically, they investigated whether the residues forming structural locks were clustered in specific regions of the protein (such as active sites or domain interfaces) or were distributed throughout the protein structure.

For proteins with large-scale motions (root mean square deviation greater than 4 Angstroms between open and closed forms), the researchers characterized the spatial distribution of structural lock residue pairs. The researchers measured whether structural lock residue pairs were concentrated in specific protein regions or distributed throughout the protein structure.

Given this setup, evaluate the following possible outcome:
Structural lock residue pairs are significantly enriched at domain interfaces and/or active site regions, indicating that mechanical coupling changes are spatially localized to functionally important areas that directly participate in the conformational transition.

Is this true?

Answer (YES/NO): YES